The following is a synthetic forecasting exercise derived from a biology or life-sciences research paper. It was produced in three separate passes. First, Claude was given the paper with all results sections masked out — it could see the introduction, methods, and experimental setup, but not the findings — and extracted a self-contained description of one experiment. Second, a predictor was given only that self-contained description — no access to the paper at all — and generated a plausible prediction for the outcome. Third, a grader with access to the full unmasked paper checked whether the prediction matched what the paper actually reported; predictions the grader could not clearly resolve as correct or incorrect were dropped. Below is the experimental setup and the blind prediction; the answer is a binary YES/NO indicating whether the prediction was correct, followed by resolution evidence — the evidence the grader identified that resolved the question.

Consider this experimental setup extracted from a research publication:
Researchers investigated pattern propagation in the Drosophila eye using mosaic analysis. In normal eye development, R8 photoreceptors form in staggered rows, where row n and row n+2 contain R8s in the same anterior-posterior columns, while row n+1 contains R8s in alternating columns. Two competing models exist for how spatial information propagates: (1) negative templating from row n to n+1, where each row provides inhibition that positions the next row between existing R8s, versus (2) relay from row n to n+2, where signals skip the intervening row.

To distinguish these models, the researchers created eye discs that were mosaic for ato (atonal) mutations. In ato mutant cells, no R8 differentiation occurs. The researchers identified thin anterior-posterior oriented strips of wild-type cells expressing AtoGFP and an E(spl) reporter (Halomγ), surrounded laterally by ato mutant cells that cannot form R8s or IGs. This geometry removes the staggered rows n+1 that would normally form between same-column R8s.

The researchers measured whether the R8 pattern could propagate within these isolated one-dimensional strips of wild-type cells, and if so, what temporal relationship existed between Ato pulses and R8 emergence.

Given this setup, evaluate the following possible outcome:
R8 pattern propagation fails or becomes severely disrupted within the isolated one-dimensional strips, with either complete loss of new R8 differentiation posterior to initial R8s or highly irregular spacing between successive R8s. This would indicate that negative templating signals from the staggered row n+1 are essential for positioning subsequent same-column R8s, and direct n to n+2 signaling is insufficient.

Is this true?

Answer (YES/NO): NO